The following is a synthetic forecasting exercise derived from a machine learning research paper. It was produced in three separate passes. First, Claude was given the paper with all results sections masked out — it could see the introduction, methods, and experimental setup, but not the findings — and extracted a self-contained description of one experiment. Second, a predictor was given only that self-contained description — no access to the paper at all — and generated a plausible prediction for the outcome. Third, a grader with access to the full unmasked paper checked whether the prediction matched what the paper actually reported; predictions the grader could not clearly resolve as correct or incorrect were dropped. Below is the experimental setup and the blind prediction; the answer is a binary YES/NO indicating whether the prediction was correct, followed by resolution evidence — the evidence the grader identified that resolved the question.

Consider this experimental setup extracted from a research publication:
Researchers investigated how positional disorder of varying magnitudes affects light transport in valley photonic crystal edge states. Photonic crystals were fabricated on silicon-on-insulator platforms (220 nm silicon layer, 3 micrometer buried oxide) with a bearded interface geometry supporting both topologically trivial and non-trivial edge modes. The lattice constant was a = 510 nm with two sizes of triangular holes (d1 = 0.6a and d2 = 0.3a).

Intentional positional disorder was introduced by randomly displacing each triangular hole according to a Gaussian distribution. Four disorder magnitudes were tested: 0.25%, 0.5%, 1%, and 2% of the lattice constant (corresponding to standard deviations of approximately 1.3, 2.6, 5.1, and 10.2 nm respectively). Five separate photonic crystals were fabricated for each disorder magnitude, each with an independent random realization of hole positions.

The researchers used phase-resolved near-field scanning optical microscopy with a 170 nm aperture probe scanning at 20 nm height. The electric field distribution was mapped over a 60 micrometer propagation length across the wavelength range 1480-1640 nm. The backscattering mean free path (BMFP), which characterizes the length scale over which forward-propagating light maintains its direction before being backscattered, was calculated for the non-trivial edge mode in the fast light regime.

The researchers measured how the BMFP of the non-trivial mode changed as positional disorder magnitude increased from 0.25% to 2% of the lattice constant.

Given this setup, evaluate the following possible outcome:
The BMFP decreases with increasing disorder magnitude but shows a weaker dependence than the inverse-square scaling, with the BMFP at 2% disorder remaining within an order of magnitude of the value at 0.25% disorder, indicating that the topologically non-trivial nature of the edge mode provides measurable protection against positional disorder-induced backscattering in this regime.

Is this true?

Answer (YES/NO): YES